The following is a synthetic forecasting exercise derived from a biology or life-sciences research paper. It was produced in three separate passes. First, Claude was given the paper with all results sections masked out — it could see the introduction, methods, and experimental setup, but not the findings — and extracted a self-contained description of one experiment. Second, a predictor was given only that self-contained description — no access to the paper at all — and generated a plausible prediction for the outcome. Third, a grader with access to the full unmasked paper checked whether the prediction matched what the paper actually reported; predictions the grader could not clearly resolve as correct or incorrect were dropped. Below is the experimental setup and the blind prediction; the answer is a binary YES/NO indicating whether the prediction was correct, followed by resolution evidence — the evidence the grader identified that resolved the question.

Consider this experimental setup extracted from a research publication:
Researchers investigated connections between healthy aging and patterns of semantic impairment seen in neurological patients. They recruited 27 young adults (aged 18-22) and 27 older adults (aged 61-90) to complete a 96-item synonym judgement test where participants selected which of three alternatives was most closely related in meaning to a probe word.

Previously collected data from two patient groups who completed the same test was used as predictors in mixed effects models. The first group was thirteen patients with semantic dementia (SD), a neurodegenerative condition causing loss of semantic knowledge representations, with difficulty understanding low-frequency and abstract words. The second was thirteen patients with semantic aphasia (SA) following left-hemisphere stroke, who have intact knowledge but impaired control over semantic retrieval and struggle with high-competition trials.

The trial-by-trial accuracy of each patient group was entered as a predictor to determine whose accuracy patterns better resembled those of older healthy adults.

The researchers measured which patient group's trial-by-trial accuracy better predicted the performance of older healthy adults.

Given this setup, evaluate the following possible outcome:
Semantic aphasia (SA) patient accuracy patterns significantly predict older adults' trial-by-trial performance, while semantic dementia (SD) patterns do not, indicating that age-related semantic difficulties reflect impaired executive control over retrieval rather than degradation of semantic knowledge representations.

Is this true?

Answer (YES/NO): YES